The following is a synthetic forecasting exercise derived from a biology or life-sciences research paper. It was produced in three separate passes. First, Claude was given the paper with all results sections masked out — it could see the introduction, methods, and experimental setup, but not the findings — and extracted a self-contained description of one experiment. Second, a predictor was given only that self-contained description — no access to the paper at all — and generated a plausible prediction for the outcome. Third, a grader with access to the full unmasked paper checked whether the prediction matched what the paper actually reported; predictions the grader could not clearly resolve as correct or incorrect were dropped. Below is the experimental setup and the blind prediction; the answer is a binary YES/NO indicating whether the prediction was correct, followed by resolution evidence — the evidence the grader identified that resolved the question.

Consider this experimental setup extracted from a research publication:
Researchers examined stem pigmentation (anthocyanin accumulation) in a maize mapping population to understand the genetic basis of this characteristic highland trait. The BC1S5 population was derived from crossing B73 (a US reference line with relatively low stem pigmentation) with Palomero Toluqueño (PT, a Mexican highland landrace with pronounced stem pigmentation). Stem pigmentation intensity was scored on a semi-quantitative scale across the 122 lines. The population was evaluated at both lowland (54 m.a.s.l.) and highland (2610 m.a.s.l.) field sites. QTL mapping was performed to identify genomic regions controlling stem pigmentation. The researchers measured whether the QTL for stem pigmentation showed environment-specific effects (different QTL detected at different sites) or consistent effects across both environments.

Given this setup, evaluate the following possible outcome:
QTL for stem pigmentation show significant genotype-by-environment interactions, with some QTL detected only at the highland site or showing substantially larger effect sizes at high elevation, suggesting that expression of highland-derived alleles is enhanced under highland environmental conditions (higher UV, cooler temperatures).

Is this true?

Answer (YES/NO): NO